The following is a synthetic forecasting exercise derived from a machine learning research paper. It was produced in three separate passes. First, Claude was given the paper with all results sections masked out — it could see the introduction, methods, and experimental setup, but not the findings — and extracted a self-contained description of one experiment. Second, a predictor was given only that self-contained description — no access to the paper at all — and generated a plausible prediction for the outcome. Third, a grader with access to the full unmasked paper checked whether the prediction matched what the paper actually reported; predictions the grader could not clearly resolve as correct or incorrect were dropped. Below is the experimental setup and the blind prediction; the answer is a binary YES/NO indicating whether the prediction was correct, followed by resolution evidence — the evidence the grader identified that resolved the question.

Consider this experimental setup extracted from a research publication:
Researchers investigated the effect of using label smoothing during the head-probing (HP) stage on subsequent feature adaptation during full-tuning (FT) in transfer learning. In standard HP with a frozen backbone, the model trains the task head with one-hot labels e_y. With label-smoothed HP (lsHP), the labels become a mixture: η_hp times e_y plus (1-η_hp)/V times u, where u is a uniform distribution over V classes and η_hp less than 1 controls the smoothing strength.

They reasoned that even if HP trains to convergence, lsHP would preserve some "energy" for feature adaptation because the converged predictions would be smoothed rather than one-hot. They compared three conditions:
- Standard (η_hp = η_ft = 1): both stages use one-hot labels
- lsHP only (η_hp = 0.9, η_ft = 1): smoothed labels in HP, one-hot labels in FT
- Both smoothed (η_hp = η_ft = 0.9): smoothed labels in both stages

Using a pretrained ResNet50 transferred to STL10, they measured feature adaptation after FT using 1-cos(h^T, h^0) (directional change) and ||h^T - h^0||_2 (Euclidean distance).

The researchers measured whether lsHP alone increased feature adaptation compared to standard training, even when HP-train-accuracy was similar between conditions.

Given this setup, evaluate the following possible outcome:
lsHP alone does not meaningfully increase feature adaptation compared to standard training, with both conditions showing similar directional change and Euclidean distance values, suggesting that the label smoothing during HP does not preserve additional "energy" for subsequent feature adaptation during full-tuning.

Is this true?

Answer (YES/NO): NO